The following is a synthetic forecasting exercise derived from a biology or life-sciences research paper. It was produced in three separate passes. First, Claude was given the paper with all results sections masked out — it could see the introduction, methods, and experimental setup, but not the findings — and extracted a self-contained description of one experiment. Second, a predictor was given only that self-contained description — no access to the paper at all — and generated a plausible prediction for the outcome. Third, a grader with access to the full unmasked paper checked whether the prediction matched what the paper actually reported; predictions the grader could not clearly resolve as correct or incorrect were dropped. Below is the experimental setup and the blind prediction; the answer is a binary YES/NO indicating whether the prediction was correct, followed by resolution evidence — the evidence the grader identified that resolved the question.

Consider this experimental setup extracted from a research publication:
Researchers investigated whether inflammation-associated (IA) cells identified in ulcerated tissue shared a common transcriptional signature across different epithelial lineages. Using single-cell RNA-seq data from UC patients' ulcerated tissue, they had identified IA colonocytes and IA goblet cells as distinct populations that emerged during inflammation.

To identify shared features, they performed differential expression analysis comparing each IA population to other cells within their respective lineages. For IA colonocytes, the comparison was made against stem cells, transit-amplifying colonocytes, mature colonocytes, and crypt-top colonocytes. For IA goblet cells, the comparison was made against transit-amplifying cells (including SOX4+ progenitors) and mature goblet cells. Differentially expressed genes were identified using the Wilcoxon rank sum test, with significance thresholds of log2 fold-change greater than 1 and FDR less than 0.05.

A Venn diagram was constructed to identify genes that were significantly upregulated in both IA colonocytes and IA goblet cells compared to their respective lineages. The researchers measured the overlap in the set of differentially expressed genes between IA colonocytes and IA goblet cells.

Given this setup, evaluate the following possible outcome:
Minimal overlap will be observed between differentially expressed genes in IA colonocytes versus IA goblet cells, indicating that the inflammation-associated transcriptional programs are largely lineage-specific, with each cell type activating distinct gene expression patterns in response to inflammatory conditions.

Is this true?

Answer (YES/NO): NO